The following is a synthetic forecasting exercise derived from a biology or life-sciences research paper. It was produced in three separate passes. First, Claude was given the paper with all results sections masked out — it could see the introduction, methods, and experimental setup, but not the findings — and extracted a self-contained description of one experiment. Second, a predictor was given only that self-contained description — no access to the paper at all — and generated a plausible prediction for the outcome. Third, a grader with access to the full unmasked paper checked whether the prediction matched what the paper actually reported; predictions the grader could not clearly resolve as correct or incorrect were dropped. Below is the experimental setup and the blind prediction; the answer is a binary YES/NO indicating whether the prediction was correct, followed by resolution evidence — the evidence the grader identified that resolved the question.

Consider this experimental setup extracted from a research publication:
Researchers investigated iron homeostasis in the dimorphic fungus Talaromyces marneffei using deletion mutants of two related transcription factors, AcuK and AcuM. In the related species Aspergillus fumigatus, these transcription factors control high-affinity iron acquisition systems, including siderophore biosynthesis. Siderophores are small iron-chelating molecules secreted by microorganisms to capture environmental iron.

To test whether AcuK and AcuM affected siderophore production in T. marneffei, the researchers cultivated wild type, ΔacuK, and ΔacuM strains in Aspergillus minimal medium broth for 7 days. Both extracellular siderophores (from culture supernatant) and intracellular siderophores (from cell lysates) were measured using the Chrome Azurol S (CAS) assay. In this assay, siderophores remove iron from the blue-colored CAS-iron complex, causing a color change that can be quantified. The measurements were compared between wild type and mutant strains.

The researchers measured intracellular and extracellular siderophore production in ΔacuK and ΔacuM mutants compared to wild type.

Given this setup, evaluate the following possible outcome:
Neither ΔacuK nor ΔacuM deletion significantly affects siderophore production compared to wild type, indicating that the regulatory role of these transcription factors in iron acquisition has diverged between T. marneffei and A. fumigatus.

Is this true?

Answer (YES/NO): YES